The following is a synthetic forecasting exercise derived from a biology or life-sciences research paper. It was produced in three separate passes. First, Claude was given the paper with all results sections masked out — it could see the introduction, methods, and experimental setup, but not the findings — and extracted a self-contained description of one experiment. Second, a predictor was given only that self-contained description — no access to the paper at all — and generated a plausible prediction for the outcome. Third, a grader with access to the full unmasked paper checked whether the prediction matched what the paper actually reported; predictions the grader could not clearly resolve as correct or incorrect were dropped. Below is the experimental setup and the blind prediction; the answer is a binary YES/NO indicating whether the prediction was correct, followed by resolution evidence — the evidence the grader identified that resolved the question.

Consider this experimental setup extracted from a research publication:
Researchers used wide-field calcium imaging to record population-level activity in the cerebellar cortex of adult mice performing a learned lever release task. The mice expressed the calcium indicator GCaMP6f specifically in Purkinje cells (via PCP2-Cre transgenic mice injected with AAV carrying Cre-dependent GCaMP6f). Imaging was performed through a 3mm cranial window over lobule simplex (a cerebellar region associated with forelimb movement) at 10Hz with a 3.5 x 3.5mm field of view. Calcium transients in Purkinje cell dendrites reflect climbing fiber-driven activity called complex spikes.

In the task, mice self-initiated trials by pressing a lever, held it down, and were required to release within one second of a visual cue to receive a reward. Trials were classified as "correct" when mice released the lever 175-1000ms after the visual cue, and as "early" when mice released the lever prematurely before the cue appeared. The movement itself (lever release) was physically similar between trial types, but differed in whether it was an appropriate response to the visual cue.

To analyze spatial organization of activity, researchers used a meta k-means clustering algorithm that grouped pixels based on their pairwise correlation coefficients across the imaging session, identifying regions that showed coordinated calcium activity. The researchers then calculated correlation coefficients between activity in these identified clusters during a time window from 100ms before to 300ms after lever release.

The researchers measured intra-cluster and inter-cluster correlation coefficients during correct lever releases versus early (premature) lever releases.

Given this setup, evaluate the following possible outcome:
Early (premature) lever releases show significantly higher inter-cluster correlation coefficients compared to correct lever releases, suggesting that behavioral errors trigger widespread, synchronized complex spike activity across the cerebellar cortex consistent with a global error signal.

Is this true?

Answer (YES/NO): NO